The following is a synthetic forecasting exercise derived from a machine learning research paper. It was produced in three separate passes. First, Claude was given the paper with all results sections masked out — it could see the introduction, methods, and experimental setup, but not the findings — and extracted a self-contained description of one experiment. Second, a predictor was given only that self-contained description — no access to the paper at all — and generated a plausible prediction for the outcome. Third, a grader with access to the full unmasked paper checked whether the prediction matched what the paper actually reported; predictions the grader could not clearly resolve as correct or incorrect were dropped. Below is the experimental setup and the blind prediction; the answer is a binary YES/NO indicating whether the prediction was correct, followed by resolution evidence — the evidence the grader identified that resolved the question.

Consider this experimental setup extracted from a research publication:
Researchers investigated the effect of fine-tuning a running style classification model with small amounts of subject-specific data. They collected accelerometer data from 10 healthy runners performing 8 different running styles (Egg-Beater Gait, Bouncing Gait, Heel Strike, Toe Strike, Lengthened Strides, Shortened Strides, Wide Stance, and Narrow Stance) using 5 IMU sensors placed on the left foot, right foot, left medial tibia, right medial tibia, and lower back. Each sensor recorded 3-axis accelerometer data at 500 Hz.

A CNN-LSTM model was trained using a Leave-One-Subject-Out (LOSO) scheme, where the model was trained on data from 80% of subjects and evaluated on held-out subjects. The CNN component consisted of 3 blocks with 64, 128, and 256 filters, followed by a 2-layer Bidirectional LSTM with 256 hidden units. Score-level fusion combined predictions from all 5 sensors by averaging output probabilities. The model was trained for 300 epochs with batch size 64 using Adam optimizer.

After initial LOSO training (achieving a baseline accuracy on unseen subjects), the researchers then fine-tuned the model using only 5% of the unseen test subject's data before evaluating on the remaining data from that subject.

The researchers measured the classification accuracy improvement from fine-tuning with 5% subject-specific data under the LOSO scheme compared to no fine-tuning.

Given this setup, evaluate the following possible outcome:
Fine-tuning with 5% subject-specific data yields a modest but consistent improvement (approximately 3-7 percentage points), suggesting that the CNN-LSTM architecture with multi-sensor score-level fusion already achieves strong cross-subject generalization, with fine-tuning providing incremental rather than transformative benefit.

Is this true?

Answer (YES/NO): NO